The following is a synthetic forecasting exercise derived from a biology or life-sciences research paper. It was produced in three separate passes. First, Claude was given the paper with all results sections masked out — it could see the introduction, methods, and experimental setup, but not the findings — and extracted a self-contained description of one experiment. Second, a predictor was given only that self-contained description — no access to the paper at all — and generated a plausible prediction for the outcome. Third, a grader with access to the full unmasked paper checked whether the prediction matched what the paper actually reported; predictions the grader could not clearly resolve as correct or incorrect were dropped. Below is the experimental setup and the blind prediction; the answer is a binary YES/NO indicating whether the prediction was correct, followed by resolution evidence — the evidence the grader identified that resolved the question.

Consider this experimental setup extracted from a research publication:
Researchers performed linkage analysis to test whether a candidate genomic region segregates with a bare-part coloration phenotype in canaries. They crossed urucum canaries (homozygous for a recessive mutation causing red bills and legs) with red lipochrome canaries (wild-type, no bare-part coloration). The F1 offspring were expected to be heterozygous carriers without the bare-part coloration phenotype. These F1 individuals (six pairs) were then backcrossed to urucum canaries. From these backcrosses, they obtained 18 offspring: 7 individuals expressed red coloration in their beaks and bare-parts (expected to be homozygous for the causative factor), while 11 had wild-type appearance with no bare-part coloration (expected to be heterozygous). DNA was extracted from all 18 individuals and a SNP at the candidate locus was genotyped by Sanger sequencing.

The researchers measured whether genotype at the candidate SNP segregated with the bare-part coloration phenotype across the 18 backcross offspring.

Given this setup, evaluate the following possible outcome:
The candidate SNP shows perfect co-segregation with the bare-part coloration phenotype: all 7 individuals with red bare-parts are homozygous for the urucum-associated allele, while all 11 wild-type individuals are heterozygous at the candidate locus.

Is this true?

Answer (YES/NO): YES